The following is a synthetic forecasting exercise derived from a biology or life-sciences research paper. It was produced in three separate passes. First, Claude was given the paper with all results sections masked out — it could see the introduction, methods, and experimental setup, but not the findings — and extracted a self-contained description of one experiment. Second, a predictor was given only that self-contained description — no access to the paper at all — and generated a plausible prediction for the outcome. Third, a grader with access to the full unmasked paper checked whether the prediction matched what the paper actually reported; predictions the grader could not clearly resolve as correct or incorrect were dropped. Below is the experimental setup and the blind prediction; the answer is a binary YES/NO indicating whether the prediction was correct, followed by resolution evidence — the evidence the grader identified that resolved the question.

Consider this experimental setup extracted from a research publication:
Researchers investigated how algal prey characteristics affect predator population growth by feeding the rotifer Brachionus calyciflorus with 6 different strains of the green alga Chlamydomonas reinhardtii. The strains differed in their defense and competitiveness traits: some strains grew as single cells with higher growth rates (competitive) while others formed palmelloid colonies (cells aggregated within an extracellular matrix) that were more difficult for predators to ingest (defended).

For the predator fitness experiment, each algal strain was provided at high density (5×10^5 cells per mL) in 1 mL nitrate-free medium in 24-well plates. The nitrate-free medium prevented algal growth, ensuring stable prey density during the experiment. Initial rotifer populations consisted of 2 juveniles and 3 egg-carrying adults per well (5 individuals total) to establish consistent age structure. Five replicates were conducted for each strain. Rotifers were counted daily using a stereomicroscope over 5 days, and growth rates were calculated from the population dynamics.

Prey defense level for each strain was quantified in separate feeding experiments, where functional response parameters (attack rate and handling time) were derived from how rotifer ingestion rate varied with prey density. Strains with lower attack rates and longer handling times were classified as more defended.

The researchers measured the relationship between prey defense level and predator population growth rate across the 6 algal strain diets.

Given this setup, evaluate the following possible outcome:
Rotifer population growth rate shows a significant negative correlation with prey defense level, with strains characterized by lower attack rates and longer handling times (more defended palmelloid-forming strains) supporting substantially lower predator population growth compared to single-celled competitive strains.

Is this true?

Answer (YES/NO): YES